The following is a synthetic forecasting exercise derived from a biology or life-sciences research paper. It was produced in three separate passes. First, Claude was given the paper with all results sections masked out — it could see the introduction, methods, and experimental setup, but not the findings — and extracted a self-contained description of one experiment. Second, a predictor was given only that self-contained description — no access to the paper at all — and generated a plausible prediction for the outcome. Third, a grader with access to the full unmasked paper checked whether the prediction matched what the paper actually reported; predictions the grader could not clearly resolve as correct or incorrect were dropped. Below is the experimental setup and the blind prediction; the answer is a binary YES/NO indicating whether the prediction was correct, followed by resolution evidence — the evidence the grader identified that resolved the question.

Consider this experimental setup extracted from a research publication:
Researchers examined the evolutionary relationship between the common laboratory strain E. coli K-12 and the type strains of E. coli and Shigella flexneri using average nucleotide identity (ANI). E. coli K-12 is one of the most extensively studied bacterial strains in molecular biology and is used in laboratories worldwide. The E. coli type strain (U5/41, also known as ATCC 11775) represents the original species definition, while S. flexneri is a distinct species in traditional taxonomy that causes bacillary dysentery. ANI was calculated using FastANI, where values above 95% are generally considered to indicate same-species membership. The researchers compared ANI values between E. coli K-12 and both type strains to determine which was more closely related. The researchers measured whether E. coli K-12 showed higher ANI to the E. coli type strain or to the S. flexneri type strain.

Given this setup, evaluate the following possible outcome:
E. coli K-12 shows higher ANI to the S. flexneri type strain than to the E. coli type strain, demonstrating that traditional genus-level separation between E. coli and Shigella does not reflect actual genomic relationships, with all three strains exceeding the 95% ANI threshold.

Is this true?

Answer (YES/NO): YES